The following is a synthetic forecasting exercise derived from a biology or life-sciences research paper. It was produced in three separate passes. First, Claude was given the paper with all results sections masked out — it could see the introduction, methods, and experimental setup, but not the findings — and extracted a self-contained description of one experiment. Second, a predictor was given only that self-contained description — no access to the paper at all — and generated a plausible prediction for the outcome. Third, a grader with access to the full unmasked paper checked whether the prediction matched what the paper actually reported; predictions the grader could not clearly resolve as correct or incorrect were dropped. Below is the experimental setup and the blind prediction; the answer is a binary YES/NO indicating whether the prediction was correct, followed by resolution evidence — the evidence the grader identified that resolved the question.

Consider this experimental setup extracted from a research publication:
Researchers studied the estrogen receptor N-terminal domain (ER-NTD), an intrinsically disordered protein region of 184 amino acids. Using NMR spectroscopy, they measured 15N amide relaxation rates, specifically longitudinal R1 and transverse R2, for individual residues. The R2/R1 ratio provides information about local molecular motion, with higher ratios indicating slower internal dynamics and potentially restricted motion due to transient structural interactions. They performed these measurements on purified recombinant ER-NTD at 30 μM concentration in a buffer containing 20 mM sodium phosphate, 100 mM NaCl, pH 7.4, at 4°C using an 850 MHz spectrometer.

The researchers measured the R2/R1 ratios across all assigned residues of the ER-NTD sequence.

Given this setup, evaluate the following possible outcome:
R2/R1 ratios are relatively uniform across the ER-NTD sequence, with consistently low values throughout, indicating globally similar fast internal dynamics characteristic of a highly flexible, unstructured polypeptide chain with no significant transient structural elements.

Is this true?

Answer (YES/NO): NO